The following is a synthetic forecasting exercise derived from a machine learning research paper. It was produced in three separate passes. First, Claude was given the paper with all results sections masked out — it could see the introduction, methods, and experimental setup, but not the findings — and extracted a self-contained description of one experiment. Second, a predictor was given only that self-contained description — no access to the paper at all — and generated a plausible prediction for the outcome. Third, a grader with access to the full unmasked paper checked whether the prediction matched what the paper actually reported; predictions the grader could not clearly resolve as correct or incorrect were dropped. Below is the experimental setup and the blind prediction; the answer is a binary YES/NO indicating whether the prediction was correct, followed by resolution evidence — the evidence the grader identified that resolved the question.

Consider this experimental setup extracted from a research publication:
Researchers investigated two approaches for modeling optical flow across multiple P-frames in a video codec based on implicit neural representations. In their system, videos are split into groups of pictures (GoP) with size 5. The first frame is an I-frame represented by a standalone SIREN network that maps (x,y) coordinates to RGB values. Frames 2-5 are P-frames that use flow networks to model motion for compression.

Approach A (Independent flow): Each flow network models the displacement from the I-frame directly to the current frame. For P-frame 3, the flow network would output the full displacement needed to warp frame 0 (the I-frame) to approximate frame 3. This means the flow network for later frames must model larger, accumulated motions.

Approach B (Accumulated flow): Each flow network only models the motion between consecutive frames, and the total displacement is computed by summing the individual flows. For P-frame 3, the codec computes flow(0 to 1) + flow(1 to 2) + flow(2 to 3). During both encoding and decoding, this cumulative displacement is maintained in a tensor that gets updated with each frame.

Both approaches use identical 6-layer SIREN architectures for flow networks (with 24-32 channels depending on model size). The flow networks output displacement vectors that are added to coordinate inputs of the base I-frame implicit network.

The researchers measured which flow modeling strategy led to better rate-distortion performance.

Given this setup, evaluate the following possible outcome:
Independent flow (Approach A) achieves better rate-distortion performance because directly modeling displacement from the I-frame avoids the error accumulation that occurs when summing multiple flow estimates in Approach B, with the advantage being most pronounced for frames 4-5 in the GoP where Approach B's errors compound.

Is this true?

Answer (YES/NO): NO